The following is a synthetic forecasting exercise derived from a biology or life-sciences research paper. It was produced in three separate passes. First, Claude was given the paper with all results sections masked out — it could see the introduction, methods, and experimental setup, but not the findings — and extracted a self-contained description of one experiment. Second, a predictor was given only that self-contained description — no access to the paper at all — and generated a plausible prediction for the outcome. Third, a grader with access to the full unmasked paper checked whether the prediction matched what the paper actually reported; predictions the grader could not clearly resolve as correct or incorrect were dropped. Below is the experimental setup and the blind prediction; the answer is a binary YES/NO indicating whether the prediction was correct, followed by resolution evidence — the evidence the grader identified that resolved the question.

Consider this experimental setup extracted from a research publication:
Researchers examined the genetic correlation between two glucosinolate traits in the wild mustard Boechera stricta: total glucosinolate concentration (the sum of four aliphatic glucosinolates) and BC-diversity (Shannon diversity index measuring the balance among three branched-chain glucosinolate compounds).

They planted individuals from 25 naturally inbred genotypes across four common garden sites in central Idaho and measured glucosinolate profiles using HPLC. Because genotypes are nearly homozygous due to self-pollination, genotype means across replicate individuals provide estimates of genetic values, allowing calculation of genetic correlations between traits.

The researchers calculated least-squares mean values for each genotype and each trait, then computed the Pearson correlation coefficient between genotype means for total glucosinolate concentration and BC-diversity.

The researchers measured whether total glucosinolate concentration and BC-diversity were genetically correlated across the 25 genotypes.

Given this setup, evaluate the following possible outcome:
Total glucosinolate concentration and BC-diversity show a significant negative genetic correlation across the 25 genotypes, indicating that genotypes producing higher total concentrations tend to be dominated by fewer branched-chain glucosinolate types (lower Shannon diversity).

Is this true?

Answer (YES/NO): YES